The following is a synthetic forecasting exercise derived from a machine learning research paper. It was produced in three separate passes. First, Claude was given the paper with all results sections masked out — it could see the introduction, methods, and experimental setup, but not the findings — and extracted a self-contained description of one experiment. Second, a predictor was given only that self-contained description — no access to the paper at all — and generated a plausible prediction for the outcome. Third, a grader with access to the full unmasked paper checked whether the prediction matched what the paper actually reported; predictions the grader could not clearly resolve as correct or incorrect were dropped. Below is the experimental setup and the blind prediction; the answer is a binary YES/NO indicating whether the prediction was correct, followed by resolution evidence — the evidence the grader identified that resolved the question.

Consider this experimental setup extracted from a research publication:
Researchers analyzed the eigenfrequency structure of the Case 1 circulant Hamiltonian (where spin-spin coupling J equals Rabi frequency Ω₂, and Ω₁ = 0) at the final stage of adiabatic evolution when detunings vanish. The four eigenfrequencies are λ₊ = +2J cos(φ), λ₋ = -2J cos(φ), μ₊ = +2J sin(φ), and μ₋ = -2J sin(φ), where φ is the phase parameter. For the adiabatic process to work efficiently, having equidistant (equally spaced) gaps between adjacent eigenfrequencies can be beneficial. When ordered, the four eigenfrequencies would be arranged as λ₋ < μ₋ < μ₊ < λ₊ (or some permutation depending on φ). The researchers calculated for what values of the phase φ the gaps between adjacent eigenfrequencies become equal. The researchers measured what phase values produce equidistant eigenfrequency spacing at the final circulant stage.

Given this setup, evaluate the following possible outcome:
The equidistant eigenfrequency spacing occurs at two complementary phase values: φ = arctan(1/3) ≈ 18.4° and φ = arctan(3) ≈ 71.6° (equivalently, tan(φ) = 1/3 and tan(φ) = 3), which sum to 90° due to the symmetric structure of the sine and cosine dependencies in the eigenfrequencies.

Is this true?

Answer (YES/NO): YES